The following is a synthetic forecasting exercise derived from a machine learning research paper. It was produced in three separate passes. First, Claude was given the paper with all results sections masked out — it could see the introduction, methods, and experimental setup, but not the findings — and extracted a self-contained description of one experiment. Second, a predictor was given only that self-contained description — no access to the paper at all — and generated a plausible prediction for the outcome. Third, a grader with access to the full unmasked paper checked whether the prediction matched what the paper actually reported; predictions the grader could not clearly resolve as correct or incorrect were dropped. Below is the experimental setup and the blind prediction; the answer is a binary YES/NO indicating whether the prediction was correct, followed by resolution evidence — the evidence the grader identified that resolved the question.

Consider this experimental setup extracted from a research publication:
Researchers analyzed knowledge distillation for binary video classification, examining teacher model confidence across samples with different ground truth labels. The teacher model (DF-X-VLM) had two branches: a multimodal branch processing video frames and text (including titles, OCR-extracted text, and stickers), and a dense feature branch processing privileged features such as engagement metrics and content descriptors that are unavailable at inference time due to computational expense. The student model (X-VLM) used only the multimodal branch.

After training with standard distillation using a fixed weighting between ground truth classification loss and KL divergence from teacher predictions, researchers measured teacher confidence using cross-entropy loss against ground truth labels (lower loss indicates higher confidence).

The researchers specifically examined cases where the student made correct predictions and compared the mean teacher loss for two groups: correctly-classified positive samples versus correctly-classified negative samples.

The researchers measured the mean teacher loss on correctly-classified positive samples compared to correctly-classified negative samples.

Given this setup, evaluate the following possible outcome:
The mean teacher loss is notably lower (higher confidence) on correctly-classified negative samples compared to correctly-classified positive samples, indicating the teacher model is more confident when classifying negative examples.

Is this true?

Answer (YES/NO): YES